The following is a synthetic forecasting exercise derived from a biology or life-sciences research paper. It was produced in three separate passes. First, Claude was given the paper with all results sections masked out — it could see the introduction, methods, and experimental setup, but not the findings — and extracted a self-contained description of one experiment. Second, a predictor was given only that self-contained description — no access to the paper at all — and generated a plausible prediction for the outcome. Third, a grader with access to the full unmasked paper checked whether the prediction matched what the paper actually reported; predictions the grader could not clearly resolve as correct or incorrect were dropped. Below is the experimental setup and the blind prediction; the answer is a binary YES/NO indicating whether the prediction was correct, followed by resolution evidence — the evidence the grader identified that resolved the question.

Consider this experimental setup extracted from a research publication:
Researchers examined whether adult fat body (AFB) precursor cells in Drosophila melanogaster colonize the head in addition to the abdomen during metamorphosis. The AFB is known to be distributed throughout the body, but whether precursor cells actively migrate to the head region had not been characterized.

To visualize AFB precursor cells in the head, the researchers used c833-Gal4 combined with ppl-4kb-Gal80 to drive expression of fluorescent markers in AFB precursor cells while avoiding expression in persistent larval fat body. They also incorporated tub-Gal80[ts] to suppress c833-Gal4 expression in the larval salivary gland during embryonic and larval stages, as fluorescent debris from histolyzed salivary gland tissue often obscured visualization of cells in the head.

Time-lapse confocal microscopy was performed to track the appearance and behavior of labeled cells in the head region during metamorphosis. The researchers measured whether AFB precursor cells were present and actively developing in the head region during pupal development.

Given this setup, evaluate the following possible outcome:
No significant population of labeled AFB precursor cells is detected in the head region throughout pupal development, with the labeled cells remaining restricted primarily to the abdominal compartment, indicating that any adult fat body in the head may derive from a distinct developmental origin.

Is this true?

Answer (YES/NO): NO